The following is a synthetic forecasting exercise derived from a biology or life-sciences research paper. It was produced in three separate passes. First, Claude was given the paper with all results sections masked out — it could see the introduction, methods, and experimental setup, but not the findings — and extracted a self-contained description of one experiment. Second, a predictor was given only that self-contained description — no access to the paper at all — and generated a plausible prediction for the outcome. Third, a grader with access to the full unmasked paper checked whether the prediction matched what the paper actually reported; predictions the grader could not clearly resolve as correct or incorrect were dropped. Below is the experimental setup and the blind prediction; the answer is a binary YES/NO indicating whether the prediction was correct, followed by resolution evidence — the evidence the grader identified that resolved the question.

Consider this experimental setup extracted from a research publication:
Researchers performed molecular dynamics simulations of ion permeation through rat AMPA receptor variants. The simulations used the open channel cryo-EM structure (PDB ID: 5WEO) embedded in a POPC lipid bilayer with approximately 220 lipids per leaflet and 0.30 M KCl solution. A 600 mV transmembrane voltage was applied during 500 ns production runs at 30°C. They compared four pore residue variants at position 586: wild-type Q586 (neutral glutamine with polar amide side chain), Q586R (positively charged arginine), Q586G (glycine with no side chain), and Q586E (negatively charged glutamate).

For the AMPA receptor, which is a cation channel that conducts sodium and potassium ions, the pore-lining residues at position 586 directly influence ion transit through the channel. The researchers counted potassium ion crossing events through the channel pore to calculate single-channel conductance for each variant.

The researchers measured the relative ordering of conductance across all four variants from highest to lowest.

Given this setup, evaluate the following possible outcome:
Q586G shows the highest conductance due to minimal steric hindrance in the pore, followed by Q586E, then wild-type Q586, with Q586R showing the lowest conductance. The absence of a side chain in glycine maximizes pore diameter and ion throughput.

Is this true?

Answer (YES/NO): NO